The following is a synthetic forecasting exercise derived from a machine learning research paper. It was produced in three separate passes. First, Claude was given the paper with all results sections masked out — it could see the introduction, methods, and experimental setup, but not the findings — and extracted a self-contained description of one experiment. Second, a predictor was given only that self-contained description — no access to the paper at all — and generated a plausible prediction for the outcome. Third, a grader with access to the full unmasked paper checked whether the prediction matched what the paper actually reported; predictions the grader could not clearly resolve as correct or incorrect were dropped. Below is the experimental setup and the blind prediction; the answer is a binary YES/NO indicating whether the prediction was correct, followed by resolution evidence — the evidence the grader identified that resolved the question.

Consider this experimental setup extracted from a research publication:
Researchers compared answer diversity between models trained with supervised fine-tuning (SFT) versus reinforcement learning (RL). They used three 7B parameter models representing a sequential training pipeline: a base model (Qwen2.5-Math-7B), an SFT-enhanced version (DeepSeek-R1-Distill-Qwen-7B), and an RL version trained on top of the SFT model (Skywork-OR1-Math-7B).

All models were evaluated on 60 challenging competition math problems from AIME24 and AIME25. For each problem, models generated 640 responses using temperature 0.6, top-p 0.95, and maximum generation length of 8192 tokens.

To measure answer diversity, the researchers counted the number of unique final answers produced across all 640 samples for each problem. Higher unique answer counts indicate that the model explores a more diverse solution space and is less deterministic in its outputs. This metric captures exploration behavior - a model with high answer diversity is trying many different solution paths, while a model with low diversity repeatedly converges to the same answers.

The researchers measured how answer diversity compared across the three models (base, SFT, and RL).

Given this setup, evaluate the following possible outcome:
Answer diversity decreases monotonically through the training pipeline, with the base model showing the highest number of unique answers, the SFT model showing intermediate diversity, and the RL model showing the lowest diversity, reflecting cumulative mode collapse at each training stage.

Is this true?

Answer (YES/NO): YES